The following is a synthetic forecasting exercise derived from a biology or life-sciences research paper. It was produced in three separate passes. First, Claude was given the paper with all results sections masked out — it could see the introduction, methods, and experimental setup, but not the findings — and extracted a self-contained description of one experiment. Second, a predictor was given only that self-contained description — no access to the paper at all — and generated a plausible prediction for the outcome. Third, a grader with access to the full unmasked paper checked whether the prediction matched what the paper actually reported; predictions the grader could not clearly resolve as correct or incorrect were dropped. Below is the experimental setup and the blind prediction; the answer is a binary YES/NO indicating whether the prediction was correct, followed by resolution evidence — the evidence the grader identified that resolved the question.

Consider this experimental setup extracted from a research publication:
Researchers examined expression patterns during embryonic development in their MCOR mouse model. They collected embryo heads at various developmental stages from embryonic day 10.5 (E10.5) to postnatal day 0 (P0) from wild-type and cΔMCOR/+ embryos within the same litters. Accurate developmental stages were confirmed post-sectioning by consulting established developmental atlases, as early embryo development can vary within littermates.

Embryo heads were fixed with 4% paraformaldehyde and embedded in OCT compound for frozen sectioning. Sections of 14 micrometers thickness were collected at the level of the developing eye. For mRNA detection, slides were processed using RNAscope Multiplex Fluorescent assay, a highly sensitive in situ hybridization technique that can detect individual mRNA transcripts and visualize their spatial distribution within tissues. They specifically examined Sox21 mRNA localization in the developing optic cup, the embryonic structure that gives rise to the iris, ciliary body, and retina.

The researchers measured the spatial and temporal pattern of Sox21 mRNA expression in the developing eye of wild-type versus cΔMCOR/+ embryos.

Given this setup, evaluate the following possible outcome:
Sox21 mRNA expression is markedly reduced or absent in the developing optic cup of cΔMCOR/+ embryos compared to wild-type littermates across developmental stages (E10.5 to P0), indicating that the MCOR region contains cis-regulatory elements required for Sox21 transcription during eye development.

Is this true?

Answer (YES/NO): NO